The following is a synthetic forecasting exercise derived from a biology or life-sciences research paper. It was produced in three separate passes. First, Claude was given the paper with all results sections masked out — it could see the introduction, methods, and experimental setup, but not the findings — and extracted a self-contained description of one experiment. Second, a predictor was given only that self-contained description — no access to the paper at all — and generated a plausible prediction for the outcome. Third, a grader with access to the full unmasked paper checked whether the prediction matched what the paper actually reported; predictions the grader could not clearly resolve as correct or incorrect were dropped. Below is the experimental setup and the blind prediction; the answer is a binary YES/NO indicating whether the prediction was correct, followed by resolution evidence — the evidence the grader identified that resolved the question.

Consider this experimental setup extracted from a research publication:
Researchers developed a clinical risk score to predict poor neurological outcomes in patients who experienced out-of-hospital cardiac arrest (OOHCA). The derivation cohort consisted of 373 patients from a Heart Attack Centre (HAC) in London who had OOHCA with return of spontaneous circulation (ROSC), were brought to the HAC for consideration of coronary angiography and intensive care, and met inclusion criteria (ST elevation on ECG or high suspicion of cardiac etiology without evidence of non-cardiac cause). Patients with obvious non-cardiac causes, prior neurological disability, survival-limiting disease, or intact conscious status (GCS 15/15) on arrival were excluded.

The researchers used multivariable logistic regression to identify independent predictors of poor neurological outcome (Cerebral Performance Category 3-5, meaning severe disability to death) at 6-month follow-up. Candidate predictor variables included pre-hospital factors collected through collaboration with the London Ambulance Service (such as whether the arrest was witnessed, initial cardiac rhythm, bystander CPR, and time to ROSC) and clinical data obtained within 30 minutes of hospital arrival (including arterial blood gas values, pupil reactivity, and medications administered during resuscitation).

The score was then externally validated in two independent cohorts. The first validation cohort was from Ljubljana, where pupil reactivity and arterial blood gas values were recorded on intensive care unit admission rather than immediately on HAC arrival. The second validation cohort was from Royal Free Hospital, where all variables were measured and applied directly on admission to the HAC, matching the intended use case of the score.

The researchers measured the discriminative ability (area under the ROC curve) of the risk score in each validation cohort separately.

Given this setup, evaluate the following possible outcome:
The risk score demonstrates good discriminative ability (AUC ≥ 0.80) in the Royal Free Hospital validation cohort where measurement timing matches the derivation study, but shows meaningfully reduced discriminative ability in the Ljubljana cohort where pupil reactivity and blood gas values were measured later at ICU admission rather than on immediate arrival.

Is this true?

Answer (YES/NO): NO